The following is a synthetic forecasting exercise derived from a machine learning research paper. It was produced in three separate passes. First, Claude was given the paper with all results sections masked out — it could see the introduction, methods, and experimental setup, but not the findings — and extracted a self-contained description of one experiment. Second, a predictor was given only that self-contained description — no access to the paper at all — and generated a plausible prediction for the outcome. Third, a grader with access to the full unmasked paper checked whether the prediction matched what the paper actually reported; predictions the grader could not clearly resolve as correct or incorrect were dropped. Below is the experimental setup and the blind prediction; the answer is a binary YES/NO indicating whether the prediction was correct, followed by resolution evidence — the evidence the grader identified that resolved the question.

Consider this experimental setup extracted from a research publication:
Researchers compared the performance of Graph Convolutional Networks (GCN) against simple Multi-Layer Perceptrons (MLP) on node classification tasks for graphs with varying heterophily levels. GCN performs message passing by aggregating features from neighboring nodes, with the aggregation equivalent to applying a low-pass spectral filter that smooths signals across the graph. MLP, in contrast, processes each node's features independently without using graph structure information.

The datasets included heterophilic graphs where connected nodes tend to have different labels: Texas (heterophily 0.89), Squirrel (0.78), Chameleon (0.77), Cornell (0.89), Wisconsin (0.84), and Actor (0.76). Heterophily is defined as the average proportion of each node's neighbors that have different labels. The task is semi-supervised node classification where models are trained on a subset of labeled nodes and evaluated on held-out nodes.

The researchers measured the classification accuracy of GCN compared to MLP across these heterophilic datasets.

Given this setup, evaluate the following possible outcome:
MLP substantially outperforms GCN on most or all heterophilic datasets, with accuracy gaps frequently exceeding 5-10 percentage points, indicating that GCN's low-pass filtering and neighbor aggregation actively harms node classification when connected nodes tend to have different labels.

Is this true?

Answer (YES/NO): YES